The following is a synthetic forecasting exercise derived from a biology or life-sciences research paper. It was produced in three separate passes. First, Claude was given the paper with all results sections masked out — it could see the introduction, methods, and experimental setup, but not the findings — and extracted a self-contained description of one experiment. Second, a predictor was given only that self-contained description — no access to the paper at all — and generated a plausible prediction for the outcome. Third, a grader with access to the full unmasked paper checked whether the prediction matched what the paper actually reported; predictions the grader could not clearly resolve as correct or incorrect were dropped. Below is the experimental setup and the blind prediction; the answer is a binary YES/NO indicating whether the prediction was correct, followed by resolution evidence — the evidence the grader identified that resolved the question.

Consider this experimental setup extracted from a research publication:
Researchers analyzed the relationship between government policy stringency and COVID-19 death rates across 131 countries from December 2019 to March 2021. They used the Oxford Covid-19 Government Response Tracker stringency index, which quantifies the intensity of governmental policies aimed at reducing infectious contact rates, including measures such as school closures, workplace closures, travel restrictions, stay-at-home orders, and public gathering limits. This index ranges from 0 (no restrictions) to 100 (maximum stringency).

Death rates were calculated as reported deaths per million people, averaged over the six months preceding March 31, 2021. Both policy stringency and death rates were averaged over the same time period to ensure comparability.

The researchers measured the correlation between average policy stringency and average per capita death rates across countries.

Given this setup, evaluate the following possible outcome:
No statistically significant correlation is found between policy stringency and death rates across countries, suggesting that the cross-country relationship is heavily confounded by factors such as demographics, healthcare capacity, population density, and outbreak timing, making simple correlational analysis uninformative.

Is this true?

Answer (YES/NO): NO